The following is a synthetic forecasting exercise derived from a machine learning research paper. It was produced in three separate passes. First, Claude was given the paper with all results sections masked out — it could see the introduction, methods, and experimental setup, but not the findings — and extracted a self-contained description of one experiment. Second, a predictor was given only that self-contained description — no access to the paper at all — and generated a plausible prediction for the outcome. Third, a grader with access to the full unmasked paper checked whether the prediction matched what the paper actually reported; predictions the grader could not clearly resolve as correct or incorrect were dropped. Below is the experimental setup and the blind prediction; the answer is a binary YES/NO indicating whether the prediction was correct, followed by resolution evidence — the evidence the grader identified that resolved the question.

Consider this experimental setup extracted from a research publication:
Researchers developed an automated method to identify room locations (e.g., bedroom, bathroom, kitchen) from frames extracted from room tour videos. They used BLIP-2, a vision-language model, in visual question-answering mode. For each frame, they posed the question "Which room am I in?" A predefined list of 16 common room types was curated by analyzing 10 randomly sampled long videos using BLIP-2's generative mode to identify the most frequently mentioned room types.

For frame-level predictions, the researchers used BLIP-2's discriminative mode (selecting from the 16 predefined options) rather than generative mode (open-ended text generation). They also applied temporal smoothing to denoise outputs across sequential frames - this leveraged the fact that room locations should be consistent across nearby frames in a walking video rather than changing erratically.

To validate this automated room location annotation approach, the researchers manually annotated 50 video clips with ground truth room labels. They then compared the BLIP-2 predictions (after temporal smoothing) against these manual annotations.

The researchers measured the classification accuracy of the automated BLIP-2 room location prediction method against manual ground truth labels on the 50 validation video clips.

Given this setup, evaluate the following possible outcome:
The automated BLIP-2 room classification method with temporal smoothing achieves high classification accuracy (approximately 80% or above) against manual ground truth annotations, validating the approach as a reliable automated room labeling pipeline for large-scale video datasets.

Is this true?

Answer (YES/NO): YES